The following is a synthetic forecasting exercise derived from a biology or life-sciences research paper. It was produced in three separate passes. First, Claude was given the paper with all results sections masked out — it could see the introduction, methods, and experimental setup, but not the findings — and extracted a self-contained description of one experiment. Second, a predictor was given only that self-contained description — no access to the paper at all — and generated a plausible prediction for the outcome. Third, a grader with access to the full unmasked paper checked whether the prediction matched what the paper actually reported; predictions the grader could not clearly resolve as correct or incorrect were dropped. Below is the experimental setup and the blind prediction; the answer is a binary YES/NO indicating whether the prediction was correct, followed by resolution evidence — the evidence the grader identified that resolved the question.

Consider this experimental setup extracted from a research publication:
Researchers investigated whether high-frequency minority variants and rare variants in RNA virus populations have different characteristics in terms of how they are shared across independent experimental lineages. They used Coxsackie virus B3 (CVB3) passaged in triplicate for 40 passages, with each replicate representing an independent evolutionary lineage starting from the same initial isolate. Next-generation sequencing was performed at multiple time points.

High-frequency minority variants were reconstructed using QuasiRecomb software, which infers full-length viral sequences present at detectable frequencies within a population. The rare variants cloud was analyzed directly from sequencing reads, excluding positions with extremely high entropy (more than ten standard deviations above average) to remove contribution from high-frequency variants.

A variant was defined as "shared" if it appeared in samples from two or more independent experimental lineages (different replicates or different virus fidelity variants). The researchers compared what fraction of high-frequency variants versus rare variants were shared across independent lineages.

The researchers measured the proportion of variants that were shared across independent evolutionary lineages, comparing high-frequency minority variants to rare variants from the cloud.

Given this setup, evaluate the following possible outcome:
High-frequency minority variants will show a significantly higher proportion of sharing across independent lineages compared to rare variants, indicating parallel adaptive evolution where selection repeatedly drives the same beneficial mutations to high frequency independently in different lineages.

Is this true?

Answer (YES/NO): YES